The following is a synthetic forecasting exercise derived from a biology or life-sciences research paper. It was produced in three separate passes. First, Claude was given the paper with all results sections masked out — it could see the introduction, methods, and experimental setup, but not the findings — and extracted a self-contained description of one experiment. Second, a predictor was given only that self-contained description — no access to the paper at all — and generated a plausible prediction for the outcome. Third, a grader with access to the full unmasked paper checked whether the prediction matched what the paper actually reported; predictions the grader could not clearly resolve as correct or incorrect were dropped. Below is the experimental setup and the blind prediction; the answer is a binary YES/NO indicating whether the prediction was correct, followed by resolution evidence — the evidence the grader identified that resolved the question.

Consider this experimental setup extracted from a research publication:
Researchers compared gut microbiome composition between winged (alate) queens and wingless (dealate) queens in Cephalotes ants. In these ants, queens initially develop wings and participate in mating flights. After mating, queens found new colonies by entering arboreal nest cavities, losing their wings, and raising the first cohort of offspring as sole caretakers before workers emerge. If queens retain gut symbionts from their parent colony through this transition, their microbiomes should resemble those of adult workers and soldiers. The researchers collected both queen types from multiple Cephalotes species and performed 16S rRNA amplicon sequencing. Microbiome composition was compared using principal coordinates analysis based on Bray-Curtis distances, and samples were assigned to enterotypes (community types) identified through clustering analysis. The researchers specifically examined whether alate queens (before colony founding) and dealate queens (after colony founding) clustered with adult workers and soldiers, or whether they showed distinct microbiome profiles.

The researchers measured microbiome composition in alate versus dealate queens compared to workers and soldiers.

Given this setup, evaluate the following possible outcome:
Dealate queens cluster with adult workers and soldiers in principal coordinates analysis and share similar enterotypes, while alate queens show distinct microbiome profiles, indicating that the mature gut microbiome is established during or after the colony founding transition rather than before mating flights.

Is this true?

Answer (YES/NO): NO